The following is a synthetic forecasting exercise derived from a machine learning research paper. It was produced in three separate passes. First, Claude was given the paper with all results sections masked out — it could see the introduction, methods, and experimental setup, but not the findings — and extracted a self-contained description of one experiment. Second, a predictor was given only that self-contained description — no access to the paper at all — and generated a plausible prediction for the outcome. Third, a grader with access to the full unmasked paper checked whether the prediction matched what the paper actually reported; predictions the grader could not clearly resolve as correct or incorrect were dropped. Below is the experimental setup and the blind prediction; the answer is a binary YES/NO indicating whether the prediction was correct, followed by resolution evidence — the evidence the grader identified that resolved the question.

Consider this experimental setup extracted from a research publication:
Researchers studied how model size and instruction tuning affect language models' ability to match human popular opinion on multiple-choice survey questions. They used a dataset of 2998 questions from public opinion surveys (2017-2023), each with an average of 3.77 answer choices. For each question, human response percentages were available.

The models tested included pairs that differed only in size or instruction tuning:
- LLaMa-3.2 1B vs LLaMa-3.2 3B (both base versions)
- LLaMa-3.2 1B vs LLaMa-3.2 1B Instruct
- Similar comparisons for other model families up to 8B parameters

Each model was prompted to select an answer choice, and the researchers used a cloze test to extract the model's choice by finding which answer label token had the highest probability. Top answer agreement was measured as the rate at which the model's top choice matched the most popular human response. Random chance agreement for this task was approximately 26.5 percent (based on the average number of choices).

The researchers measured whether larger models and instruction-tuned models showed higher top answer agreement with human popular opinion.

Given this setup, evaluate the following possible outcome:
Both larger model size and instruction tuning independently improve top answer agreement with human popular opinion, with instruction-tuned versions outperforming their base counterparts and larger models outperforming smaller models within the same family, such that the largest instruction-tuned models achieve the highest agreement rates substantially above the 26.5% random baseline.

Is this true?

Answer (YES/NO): YES